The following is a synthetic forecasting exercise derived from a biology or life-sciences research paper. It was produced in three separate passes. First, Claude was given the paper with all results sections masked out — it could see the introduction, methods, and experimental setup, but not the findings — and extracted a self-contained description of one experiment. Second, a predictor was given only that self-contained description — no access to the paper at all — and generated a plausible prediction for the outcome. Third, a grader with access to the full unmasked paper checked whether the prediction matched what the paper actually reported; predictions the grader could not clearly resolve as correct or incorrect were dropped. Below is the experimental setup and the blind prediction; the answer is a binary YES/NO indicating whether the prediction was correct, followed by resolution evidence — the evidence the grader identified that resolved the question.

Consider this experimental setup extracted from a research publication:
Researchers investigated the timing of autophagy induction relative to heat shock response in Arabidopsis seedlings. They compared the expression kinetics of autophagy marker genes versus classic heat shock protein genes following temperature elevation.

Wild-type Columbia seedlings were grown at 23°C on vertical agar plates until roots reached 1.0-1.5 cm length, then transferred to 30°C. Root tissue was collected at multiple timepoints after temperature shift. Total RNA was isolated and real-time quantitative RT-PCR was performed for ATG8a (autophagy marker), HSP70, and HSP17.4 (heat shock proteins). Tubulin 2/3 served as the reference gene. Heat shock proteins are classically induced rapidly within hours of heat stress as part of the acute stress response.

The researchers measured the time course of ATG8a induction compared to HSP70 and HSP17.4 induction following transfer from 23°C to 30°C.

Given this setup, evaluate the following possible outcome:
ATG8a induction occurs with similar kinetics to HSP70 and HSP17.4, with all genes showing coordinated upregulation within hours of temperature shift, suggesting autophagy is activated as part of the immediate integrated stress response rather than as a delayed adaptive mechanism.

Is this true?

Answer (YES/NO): NO